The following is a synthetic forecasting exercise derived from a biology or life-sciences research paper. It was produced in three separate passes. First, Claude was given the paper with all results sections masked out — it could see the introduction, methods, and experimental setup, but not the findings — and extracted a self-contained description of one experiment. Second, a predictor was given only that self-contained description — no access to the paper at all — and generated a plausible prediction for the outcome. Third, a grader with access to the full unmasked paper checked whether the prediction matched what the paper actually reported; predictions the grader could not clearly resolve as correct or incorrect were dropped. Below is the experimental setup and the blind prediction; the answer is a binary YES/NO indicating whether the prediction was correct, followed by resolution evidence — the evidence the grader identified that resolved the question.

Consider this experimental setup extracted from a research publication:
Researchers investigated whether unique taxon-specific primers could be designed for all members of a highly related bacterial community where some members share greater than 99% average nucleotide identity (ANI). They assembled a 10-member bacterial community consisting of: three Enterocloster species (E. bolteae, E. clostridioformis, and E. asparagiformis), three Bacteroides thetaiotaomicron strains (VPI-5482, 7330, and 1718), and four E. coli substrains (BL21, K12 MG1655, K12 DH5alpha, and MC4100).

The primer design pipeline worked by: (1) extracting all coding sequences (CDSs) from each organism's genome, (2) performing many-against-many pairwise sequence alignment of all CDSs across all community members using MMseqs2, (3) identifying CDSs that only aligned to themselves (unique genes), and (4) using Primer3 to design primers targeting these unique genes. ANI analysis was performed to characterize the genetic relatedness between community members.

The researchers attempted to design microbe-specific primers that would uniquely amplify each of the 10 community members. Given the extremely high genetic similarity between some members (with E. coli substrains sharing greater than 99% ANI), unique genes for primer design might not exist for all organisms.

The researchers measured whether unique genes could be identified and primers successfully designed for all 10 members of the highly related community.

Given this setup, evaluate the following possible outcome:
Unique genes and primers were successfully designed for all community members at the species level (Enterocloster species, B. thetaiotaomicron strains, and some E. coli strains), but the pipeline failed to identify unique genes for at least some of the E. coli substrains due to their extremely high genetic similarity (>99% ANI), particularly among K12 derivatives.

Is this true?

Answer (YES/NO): YES